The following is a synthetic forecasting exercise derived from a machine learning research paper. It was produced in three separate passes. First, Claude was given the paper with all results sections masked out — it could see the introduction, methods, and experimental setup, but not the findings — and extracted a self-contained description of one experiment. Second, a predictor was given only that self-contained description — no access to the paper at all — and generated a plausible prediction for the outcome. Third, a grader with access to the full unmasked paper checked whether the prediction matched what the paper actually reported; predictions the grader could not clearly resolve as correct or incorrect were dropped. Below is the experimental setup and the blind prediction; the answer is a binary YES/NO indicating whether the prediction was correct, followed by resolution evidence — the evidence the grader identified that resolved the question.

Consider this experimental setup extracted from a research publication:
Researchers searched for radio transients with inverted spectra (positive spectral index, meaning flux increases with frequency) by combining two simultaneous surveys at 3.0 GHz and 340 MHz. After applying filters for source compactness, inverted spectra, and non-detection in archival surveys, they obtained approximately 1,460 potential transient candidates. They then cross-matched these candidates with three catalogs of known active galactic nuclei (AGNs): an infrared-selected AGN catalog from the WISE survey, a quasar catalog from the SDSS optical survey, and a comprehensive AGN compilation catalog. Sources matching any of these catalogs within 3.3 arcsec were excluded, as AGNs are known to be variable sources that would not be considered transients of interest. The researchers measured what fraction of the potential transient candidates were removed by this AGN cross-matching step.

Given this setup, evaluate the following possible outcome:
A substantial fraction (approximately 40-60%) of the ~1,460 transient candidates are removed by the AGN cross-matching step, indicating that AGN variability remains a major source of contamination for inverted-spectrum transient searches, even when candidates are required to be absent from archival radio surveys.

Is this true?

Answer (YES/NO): NO